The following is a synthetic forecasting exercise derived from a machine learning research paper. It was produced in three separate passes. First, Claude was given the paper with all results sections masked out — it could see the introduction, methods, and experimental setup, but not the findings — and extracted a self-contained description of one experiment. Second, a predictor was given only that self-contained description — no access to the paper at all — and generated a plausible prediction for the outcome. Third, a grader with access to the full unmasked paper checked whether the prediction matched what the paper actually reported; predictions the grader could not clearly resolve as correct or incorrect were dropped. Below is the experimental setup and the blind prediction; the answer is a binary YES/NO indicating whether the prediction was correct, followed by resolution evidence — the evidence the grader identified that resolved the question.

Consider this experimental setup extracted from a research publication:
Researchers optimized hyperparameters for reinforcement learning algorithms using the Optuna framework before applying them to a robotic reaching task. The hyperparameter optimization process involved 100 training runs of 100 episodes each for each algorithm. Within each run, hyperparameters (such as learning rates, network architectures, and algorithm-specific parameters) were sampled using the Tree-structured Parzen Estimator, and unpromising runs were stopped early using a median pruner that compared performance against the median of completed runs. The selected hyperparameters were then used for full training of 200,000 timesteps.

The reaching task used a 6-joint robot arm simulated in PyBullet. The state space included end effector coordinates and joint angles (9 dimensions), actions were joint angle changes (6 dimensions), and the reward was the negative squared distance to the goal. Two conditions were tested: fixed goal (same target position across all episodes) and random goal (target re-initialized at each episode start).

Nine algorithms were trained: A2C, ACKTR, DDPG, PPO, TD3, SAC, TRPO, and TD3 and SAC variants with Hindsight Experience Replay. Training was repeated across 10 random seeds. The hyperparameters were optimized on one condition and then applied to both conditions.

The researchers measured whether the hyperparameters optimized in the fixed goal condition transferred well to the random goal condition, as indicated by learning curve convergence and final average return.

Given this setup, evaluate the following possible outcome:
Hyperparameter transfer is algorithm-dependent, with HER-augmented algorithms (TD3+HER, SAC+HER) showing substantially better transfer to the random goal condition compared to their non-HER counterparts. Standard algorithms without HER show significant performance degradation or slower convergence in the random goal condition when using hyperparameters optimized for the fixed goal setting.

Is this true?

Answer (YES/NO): YES